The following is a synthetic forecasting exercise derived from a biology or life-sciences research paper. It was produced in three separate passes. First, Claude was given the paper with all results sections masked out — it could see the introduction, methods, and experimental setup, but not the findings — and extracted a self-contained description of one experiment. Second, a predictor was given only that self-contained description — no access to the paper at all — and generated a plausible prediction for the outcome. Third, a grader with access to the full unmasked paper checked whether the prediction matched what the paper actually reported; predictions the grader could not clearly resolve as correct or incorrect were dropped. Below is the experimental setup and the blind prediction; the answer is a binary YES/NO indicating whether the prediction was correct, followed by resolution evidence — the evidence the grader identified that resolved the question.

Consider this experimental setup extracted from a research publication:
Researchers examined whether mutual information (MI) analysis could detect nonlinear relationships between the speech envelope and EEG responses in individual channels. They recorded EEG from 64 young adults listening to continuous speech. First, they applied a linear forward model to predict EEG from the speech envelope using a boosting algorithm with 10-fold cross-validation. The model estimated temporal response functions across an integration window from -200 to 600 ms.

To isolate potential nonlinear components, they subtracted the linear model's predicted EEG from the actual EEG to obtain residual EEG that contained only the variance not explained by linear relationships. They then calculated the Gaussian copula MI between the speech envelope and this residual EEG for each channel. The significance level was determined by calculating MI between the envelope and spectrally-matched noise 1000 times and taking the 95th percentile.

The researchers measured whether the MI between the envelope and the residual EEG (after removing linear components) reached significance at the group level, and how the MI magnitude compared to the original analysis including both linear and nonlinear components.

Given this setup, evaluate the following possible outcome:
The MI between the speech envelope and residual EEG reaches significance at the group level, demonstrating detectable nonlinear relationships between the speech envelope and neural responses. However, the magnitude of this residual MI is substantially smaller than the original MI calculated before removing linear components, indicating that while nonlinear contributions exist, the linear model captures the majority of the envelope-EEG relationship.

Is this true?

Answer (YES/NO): NO